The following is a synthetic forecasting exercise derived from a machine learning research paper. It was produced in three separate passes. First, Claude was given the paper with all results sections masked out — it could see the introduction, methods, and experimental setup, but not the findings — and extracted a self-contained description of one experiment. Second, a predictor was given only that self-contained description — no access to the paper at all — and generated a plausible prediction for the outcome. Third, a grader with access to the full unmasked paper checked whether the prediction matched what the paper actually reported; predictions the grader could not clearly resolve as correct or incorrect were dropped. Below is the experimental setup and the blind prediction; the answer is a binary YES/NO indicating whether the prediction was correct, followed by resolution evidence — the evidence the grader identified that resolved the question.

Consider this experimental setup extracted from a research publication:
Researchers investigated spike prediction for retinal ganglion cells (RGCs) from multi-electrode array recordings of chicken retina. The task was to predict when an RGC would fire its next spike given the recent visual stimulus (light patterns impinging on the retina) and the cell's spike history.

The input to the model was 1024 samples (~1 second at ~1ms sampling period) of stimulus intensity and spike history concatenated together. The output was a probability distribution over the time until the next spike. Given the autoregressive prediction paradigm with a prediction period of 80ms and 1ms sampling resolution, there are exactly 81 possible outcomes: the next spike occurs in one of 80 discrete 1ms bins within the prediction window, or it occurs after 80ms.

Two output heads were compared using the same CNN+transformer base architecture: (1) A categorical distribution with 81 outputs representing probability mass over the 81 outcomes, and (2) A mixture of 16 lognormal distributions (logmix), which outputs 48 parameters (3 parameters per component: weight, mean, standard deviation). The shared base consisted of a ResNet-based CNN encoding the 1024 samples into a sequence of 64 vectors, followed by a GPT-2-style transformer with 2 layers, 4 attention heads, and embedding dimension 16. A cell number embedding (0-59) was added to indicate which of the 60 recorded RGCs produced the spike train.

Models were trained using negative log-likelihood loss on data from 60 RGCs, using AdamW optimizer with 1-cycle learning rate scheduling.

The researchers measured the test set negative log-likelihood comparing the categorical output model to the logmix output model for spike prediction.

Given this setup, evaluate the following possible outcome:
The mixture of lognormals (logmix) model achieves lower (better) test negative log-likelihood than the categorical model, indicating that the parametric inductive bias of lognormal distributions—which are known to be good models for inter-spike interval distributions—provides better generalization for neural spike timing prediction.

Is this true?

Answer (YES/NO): NO